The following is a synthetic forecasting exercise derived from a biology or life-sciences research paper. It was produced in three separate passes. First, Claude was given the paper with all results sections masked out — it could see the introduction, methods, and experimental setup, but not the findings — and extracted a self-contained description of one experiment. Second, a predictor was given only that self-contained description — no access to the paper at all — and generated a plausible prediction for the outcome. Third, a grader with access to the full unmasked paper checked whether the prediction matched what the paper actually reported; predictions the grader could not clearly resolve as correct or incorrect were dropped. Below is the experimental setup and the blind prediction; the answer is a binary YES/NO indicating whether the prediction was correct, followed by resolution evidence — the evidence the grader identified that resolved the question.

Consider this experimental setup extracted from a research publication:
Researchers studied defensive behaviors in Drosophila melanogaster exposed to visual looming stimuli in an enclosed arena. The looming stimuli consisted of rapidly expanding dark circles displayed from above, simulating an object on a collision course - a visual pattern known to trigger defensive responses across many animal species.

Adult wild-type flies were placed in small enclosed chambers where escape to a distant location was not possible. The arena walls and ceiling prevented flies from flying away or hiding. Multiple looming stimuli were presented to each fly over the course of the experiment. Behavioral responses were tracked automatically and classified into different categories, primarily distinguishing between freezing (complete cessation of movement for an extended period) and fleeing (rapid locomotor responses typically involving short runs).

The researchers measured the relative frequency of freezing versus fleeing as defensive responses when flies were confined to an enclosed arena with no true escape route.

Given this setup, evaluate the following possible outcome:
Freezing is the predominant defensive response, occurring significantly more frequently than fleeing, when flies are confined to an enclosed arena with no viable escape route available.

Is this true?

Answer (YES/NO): YES